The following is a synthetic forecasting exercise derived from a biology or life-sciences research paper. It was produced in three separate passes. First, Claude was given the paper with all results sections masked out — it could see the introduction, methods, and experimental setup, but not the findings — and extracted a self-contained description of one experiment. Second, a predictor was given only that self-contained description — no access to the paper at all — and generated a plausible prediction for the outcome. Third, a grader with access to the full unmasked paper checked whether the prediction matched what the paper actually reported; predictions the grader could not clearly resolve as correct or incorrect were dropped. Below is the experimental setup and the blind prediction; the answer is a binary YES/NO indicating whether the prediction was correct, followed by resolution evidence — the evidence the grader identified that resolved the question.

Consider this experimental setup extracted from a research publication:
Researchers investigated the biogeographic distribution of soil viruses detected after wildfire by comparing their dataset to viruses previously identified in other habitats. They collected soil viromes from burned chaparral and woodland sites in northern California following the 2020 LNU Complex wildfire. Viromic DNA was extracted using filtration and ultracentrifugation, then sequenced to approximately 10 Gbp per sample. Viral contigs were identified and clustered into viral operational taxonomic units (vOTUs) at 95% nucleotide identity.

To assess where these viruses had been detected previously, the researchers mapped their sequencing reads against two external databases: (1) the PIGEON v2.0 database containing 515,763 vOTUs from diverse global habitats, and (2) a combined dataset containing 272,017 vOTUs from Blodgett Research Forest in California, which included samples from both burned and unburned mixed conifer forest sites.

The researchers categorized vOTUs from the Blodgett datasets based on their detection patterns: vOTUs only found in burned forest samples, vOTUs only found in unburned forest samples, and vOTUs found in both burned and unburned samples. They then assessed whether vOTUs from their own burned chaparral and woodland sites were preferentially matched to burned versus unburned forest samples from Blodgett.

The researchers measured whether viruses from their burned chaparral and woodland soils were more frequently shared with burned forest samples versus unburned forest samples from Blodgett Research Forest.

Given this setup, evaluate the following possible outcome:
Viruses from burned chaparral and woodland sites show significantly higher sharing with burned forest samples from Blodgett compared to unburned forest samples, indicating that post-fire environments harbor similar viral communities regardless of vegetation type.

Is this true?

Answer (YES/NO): YES